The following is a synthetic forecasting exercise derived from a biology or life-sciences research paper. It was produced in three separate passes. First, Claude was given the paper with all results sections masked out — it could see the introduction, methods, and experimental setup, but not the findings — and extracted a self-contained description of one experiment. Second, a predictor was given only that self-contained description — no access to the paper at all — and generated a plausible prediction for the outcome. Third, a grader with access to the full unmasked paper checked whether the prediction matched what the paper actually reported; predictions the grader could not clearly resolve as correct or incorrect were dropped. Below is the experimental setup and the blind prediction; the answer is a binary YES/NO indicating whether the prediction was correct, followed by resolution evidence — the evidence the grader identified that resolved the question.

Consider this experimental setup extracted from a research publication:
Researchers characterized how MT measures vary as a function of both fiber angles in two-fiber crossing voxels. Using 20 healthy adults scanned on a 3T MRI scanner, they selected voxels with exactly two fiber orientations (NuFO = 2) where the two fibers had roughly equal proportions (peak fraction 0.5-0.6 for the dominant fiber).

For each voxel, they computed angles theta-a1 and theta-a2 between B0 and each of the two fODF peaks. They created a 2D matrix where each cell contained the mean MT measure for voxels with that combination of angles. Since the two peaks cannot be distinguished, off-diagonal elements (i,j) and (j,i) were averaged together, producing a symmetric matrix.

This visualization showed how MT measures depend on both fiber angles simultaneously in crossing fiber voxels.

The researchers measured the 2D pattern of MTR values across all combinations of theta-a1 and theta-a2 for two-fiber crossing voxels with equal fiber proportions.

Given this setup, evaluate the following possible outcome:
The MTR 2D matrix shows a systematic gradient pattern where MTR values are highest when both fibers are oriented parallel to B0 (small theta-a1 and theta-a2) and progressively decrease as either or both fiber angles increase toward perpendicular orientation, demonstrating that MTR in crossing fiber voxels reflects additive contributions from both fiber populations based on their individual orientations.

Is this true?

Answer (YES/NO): NO